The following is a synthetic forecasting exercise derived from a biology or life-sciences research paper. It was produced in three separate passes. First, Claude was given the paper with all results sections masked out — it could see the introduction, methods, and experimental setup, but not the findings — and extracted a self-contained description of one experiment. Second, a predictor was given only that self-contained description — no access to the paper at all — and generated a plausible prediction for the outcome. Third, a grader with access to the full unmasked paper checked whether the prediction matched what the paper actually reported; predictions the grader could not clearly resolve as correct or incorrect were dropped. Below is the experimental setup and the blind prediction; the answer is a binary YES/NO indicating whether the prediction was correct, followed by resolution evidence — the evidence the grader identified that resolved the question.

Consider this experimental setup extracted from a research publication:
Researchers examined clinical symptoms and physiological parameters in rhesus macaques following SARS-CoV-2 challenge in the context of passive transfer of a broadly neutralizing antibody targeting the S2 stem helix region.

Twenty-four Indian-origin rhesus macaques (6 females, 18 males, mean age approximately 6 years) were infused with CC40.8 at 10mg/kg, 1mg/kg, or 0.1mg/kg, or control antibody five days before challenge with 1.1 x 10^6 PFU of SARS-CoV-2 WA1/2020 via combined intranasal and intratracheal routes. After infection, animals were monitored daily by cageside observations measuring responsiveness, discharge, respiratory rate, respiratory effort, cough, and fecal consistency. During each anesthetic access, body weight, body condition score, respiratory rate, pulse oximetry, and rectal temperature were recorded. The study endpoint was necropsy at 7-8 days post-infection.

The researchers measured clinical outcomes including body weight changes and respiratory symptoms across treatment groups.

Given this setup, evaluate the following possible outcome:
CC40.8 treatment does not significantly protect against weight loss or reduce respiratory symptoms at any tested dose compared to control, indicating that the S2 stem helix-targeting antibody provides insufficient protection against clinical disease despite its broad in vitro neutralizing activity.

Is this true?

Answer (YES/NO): YES